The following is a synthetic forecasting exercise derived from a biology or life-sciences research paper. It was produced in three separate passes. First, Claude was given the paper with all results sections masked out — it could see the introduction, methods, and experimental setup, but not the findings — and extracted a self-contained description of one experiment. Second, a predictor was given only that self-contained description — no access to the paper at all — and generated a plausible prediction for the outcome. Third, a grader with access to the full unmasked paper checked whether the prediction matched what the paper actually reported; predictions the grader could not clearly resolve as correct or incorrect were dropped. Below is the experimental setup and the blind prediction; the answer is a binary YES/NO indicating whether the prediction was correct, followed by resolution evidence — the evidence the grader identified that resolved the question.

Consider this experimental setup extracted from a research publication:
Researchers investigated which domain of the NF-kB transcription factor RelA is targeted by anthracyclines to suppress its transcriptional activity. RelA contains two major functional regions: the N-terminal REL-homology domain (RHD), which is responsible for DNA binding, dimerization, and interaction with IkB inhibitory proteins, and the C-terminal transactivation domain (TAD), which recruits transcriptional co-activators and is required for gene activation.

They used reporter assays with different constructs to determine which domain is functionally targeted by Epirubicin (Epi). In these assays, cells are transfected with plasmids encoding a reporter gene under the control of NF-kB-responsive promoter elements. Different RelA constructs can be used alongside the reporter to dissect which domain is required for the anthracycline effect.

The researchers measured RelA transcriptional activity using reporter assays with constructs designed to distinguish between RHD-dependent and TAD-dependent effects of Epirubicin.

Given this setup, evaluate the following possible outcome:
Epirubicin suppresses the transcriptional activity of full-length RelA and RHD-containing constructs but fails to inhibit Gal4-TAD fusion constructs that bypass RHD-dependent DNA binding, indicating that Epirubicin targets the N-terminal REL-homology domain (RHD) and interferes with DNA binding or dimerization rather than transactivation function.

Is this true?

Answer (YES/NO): YES